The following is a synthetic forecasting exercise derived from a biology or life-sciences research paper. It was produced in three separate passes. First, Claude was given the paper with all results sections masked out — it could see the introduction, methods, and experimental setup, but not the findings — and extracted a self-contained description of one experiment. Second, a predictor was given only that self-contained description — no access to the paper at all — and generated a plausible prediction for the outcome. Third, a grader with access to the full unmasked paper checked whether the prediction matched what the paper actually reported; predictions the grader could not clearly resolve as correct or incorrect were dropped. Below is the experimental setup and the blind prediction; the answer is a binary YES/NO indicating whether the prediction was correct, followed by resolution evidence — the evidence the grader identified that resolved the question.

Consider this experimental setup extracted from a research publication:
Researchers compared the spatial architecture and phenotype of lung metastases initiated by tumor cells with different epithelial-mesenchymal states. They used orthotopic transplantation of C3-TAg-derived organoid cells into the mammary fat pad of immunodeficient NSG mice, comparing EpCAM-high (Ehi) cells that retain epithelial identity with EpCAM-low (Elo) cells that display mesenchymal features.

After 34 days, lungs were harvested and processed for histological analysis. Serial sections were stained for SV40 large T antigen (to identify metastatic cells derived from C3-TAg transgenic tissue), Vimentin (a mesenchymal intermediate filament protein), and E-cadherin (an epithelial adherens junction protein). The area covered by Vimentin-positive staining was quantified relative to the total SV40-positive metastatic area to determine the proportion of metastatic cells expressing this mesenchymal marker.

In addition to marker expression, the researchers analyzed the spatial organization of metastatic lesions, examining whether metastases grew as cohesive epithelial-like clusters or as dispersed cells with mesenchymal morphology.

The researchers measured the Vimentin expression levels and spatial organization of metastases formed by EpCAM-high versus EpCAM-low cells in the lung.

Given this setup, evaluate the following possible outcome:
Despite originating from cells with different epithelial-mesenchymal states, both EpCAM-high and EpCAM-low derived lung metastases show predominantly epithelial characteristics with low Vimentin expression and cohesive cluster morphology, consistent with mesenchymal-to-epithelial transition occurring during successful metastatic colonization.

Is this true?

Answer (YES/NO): NO